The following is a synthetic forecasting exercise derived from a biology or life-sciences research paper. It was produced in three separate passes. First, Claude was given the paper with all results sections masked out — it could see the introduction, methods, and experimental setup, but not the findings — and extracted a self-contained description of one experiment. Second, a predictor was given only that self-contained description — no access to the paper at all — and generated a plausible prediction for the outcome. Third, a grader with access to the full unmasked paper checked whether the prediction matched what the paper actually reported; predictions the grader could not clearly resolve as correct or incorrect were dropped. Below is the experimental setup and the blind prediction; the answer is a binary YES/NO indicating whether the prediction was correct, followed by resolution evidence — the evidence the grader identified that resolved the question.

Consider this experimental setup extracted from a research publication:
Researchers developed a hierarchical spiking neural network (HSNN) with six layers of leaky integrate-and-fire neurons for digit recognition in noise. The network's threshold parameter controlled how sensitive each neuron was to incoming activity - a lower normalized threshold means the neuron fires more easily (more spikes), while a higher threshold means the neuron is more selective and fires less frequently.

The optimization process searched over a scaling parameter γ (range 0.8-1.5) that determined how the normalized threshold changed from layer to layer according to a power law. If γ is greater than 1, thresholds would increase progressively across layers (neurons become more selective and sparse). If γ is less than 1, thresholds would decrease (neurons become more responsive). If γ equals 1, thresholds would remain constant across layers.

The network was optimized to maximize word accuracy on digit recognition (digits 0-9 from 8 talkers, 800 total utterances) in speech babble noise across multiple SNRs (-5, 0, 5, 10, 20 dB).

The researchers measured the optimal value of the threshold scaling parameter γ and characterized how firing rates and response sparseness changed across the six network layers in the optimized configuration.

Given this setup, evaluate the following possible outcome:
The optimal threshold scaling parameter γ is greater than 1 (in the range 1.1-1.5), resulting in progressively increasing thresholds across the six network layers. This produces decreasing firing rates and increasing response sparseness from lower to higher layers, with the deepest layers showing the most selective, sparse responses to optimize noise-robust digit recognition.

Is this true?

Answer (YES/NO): NO